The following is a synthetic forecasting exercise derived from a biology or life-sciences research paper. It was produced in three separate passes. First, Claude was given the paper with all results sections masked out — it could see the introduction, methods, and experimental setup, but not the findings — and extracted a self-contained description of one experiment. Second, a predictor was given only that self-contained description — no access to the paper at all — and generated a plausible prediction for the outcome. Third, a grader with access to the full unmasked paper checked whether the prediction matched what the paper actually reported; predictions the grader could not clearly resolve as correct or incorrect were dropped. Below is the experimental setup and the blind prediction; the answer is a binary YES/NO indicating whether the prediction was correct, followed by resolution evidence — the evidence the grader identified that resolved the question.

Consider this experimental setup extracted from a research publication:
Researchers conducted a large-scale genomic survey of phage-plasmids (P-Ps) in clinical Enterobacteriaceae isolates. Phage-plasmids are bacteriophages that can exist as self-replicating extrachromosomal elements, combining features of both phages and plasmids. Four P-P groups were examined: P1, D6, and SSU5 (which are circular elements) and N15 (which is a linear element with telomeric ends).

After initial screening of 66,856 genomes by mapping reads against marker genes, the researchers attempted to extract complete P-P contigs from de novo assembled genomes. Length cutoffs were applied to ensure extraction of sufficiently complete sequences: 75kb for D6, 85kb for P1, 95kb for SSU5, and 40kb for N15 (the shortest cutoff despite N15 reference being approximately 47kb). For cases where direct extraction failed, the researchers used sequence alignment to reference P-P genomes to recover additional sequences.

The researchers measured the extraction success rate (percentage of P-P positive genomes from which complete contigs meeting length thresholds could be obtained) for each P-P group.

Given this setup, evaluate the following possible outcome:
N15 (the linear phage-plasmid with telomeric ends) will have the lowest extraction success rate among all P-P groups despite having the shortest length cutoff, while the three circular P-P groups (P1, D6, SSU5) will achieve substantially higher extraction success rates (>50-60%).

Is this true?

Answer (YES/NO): YES